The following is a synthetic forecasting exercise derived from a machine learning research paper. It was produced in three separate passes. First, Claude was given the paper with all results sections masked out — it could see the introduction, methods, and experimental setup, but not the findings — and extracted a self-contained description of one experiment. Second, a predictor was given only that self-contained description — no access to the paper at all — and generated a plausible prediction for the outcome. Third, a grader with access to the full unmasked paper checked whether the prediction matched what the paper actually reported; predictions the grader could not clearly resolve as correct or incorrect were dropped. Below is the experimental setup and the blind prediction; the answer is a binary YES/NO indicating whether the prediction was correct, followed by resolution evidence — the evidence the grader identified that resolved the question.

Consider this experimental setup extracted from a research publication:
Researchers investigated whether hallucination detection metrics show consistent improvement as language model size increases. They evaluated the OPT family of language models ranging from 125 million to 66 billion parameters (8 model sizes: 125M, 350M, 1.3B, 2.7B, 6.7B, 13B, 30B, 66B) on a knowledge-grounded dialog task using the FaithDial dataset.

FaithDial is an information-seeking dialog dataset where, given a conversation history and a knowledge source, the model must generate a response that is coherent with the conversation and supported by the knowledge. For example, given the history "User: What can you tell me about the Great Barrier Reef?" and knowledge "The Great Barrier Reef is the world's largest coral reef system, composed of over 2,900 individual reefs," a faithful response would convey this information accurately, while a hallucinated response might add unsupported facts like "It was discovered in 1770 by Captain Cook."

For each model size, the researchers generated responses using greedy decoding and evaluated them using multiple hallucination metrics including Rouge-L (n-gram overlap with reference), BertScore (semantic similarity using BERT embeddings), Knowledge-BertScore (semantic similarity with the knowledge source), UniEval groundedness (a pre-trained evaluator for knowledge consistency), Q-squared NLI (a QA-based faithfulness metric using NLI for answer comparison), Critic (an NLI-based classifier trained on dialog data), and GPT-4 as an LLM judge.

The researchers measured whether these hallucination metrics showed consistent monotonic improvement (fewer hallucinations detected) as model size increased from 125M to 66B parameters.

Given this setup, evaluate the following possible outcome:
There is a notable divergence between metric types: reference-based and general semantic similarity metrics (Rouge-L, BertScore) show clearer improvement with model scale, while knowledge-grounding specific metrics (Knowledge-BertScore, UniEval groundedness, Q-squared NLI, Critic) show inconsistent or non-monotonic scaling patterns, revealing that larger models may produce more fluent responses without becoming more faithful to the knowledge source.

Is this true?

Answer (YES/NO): NO